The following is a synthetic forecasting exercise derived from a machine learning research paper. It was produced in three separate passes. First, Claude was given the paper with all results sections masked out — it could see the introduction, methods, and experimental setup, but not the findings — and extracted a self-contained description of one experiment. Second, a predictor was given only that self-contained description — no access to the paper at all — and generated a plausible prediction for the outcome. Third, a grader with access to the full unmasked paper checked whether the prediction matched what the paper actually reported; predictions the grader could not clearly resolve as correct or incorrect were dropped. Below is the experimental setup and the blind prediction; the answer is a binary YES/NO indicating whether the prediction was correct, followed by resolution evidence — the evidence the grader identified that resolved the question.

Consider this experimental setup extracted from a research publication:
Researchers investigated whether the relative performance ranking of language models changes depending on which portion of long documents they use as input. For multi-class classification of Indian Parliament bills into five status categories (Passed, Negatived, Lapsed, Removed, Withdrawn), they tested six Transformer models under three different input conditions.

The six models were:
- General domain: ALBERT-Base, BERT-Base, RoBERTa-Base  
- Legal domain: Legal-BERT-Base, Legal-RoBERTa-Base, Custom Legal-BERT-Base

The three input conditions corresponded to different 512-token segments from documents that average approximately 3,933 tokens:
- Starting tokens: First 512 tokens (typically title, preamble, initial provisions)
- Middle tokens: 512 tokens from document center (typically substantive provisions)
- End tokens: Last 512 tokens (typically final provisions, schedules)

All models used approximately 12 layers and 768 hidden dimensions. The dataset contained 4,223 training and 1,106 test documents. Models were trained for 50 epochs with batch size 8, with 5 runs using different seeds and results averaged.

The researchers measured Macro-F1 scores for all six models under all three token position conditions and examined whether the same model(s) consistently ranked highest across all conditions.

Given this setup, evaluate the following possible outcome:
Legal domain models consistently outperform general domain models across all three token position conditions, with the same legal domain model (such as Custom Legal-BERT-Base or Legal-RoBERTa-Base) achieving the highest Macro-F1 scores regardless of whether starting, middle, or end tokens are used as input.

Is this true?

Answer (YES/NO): NO